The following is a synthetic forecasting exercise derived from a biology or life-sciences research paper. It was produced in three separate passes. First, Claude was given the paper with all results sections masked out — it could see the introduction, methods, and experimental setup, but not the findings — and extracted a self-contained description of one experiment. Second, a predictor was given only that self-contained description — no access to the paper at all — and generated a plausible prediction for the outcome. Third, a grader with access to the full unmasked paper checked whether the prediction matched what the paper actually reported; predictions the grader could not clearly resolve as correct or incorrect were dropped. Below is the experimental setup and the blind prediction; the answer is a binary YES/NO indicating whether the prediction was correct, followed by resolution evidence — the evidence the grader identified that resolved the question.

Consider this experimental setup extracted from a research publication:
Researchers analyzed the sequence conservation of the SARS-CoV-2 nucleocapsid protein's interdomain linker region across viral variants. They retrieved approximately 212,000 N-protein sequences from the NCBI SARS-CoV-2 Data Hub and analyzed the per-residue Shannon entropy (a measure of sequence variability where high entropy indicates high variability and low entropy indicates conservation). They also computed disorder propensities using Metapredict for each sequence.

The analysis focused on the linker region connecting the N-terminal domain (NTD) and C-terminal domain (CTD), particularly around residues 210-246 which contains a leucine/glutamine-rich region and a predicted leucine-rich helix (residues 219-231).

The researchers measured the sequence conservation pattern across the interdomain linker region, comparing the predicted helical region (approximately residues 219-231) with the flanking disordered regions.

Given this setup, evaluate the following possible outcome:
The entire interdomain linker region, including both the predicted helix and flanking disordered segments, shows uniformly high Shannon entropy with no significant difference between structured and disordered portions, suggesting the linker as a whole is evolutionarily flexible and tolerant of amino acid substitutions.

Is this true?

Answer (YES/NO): NO